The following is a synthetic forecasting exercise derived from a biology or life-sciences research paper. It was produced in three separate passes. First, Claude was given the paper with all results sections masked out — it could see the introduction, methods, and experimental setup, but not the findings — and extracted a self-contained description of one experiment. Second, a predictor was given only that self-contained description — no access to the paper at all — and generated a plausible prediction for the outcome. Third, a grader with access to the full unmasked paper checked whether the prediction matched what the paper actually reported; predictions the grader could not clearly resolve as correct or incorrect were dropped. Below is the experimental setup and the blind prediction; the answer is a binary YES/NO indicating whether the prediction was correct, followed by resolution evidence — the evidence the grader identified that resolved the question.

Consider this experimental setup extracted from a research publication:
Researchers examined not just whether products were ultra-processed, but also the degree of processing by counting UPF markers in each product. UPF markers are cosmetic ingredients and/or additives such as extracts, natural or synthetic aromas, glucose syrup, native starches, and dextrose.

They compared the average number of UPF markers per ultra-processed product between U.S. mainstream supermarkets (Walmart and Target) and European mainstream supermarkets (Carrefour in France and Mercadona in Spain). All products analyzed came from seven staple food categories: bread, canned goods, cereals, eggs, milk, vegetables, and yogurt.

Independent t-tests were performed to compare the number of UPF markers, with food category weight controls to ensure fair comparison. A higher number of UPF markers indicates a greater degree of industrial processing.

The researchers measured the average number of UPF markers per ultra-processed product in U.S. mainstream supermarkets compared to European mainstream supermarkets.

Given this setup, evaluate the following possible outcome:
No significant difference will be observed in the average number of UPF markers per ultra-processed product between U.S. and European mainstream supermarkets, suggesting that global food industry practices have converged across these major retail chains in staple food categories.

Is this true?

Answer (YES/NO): NO